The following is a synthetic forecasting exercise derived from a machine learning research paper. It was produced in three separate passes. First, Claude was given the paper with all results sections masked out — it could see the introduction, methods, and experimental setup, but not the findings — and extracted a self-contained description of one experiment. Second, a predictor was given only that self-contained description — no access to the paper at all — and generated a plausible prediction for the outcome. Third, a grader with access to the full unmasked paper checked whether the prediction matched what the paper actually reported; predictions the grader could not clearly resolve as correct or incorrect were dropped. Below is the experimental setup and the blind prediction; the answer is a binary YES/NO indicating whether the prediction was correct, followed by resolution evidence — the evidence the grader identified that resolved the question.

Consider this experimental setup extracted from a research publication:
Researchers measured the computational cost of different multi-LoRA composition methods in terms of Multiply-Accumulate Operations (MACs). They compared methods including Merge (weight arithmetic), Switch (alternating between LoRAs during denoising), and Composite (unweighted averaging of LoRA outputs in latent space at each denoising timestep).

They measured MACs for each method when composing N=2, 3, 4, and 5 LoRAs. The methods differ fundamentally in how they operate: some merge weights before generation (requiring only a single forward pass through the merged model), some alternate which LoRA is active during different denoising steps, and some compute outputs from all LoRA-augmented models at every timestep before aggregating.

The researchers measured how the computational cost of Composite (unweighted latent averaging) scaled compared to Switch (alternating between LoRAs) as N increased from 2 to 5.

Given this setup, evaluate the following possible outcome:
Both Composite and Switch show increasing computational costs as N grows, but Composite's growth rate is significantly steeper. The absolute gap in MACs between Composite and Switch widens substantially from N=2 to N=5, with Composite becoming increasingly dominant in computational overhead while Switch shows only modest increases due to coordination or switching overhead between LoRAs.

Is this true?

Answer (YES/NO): NO